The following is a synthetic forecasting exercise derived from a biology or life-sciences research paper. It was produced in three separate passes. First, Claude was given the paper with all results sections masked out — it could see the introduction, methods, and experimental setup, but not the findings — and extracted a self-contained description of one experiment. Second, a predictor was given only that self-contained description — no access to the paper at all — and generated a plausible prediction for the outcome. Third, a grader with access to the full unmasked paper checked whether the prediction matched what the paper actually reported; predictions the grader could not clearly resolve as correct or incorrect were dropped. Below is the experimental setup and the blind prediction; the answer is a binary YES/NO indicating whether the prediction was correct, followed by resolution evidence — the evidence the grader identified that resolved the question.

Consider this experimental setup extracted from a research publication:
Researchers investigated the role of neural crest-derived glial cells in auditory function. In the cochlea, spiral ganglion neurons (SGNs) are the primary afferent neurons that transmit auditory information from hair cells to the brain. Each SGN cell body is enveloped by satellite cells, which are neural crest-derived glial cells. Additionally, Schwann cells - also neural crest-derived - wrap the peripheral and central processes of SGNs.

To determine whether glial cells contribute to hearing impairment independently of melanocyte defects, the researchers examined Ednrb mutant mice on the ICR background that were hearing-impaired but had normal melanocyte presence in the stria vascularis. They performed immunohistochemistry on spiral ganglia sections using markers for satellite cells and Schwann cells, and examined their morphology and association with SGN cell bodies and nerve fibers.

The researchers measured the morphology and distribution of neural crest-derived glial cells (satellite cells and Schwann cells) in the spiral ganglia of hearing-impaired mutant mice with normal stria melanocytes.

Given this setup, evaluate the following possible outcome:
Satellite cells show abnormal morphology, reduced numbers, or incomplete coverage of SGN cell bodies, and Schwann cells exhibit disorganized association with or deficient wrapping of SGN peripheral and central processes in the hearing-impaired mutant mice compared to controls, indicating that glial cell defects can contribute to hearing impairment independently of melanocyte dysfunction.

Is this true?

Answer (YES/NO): NO